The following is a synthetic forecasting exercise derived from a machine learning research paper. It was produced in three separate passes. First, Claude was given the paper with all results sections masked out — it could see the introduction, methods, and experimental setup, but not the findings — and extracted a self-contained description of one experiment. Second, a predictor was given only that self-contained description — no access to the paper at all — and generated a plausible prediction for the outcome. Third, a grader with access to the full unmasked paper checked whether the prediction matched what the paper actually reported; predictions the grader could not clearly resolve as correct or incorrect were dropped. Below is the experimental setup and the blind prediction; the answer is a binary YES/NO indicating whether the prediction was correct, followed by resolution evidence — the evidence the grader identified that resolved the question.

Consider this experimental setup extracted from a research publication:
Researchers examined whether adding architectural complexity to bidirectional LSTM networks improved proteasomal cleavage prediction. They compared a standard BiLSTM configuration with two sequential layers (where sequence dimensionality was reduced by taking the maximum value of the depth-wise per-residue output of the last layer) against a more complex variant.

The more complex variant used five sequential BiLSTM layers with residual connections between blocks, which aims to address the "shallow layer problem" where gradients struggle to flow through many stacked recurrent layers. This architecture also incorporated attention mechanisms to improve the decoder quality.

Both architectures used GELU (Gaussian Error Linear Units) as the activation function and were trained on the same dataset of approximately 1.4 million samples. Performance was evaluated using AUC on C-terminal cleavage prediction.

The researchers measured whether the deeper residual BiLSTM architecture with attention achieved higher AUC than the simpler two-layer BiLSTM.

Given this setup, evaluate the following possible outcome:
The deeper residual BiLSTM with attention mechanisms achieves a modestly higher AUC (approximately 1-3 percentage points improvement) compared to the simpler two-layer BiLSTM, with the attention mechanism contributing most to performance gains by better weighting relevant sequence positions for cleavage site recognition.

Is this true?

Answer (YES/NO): NO